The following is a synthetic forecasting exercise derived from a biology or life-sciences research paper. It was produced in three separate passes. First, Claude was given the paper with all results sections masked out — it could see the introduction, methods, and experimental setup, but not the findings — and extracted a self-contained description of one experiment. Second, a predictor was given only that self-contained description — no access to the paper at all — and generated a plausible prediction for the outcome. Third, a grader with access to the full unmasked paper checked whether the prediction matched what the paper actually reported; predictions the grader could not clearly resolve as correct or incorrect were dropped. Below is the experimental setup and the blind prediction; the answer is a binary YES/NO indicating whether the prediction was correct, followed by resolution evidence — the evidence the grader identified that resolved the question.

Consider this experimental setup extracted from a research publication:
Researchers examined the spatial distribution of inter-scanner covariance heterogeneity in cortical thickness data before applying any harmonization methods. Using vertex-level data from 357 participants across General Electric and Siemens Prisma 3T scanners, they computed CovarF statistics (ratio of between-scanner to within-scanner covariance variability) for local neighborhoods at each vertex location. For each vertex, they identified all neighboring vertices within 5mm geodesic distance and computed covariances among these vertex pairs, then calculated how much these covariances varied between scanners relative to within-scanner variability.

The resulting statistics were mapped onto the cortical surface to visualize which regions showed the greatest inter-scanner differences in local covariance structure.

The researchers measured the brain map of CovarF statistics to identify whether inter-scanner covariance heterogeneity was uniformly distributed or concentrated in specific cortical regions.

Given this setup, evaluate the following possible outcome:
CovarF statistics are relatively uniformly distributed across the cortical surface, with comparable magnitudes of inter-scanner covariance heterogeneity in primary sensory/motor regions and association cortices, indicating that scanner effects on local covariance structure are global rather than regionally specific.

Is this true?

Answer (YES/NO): NO